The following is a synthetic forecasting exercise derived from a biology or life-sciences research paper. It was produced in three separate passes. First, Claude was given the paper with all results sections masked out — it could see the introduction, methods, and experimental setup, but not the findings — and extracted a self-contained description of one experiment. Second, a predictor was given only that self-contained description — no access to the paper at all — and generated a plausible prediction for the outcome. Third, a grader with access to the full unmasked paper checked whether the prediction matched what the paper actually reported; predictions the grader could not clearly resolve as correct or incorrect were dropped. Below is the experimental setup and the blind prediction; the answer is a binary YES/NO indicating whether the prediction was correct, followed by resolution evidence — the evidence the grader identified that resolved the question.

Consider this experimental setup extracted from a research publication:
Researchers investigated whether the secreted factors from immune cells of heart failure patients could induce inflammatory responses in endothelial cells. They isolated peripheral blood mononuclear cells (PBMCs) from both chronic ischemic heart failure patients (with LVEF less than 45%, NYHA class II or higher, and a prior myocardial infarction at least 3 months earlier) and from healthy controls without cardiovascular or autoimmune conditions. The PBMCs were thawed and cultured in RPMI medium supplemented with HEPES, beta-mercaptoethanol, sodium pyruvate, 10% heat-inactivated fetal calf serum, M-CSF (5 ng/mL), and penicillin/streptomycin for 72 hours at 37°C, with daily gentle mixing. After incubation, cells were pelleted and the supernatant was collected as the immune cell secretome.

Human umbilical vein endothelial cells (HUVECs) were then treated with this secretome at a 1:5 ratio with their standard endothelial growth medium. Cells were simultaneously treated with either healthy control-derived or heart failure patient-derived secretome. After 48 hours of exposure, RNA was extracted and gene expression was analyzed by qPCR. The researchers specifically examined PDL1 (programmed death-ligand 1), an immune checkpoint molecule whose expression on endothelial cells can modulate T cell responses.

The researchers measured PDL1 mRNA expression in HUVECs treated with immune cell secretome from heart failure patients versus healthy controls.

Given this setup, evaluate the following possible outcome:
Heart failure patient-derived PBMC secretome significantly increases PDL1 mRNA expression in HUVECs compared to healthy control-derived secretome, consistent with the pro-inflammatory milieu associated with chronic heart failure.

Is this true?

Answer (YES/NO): NO